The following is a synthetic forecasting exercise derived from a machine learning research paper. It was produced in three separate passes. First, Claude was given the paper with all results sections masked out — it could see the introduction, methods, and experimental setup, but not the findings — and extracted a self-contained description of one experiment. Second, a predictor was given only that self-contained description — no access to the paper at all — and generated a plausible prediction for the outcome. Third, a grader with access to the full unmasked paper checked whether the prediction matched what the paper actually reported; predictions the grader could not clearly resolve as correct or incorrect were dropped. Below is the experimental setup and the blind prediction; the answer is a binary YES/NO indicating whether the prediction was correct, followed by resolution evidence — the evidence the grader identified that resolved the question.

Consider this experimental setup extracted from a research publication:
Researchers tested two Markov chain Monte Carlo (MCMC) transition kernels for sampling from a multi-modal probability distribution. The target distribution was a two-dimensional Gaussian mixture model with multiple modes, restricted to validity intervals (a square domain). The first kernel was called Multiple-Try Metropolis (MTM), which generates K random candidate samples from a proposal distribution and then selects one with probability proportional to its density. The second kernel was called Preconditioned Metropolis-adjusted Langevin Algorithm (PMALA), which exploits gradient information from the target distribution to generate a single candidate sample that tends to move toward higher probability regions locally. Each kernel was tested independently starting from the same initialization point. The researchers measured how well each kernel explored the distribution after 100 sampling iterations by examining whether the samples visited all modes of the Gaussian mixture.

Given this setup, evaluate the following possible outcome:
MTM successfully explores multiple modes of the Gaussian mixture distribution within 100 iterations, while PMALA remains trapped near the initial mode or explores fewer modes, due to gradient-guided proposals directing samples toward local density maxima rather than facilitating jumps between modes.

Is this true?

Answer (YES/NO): YES